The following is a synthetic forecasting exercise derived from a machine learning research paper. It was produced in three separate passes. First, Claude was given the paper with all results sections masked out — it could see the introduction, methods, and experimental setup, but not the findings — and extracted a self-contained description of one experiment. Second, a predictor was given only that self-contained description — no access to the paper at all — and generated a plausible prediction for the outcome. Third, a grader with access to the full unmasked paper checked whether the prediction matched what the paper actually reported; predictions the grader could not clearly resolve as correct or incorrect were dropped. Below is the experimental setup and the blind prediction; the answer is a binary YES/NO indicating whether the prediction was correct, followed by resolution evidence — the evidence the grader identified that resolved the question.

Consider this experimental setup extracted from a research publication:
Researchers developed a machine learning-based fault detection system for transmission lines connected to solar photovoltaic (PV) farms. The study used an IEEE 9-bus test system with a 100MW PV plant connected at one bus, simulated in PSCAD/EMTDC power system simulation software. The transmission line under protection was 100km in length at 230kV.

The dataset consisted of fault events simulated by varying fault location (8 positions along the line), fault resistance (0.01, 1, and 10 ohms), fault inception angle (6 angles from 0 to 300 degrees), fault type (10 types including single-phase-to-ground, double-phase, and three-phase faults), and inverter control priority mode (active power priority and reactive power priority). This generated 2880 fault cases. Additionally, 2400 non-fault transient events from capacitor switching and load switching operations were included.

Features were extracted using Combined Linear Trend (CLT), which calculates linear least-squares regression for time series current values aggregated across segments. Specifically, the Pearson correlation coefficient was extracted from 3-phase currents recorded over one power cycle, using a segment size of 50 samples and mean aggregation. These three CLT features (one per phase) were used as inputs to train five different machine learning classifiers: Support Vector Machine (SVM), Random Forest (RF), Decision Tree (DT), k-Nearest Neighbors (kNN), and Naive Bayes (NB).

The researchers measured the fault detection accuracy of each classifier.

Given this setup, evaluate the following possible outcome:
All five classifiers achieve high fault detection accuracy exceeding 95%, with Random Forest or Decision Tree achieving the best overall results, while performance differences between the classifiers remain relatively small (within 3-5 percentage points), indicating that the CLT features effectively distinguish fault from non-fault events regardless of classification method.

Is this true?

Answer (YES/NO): NO